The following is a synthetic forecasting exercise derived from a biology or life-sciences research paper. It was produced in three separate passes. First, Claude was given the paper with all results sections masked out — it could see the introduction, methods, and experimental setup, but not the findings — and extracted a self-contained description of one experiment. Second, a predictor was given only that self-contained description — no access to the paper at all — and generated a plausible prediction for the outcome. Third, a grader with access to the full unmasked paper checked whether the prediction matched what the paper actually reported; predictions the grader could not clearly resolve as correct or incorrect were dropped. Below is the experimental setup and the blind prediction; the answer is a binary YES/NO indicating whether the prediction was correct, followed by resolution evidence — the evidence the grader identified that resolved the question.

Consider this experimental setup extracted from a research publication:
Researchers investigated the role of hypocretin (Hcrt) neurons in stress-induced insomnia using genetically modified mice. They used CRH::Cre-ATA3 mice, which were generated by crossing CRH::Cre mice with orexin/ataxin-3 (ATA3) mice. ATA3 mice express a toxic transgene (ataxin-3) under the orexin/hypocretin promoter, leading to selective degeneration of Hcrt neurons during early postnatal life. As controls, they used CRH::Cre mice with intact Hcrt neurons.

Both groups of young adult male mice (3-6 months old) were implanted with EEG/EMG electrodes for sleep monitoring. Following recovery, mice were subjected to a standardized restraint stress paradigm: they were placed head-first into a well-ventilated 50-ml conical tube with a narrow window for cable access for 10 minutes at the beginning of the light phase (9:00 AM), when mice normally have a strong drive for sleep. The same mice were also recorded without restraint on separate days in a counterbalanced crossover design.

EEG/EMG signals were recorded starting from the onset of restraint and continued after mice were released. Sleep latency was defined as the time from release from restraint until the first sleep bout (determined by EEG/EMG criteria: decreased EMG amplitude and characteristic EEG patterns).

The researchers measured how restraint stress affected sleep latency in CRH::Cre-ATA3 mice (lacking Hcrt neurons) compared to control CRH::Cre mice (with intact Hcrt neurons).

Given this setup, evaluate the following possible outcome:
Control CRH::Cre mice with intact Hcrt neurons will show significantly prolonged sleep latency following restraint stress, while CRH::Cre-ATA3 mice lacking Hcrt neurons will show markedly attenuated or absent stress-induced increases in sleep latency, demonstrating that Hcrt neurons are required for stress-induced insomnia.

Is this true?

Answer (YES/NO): NO